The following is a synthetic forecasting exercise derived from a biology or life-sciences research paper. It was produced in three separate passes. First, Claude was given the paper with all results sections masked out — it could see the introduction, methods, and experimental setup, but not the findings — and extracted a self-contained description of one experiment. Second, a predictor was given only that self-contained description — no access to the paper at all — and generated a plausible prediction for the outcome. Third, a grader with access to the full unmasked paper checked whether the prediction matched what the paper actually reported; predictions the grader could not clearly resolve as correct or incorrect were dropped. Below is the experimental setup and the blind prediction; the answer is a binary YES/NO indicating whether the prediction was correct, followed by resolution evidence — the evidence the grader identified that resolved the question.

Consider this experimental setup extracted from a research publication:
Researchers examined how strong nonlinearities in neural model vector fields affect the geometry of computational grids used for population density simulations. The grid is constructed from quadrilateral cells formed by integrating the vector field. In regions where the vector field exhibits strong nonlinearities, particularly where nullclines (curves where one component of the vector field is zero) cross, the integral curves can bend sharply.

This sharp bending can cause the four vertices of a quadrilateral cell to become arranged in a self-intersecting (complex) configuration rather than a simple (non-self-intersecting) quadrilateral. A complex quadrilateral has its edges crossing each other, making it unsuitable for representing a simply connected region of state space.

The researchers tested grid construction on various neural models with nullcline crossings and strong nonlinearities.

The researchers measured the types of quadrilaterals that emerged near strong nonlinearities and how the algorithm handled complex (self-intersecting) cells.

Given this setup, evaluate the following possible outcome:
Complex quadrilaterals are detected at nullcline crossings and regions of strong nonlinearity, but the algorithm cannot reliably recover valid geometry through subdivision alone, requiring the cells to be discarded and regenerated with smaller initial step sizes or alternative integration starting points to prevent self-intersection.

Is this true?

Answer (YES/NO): NO